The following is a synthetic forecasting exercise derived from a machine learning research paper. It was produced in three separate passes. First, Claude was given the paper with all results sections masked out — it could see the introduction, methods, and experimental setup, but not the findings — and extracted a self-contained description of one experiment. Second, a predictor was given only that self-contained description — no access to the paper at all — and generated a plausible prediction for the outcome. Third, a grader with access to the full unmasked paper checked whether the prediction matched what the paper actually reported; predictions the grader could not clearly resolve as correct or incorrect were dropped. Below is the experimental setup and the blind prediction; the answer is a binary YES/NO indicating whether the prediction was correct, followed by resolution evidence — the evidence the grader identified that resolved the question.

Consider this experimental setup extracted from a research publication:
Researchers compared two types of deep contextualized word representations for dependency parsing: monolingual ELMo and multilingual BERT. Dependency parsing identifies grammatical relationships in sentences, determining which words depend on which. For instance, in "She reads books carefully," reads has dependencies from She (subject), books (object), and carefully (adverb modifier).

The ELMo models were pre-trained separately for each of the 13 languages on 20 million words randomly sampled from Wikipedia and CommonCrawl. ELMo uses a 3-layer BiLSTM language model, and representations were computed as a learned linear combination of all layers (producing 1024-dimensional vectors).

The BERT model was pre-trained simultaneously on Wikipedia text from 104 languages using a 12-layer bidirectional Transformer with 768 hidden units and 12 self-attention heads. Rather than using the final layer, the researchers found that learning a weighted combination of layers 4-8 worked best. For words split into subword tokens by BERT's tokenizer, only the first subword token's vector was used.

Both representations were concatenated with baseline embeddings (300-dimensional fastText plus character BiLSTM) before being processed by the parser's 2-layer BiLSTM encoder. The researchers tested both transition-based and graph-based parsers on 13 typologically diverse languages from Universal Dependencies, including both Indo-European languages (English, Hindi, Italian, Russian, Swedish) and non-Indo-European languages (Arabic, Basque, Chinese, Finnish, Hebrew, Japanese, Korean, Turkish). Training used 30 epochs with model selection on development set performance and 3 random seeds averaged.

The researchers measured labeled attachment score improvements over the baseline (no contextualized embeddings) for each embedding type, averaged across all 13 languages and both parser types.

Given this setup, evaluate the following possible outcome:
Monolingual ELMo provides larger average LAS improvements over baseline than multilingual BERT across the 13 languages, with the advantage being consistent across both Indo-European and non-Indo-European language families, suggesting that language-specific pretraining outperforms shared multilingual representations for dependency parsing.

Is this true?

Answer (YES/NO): NO